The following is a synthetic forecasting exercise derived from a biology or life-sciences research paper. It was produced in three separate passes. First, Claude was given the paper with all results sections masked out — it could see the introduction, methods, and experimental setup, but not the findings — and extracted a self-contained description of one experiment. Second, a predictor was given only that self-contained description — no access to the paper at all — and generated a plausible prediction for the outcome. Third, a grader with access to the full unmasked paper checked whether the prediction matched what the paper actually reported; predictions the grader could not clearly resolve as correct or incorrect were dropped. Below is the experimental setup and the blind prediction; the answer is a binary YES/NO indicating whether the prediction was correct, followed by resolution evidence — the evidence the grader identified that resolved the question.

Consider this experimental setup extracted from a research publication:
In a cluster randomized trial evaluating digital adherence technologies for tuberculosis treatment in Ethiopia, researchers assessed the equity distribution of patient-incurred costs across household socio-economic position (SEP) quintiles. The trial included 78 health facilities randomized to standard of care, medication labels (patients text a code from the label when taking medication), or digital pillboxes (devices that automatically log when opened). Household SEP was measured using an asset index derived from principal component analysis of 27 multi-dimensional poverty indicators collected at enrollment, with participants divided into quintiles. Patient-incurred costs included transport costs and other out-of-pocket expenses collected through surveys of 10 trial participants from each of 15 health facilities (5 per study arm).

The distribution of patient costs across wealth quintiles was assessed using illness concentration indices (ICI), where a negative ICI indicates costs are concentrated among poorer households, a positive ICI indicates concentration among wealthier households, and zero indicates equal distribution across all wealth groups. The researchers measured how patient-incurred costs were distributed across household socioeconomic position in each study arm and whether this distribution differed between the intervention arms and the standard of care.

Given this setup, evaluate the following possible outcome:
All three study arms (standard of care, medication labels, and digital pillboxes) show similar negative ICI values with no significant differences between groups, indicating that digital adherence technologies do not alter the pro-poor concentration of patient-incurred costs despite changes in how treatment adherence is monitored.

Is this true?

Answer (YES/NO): NO